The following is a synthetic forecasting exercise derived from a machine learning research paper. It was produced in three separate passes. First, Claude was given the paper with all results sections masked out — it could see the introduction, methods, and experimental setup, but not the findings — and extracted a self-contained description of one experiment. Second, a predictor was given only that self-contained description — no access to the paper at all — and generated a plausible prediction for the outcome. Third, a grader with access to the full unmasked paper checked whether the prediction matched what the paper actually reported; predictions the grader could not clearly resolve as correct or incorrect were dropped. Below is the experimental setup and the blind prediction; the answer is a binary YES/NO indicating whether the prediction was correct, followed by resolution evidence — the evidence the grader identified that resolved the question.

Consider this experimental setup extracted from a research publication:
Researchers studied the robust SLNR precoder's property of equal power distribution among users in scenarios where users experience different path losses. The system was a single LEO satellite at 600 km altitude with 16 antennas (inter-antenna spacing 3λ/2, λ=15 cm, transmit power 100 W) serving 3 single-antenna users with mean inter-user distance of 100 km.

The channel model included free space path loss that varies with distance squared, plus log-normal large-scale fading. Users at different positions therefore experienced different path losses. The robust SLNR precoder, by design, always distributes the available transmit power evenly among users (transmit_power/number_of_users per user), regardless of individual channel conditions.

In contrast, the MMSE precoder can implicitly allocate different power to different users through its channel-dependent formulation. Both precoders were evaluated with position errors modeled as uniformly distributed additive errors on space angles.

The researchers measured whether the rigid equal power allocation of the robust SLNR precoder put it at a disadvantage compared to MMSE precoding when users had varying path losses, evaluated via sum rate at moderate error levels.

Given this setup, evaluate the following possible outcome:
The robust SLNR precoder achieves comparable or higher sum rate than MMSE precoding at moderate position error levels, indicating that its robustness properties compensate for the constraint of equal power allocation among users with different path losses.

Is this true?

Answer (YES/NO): YES